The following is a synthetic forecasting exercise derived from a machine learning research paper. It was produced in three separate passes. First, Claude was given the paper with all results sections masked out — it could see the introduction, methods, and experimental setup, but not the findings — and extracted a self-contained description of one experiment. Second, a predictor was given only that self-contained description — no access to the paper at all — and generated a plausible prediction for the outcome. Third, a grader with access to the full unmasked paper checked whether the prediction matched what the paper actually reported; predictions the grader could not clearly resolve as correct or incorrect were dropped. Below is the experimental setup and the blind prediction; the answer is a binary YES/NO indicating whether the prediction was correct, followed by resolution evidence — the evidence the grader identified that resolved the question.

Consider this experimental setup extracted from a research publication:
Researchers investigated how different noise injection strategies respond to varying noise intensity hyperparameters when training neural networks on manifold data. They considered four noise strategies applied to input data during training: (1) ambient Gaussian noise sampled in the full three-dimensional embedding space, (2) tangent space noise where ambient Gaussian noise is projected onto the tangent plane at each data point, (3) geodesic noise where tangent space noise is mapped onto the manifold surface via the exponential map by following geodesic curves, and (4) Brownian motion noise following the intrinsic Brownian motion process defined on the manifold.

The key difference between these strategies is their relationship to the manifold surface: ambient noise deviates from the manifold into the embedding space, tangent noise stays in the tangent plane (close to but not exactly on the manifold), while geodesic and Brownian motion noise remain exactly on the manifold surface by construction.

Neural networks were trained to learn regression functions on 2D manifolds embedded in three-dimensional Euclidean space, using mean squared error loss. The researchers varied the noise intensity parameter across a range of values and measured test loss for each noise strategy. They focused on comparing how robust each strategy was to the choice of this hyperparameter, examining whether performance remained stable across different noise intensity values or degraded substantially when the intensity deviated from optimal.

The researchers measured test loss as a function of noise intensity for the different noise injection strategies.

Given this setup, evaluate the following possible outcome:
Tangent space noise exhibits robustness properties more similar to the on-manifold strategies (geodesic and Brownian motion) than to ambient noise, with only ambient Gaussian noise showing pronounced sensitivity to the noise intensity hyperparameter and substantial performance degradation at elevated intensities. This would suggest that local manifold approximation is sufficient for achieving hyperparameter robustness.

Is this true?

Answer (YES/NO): NO